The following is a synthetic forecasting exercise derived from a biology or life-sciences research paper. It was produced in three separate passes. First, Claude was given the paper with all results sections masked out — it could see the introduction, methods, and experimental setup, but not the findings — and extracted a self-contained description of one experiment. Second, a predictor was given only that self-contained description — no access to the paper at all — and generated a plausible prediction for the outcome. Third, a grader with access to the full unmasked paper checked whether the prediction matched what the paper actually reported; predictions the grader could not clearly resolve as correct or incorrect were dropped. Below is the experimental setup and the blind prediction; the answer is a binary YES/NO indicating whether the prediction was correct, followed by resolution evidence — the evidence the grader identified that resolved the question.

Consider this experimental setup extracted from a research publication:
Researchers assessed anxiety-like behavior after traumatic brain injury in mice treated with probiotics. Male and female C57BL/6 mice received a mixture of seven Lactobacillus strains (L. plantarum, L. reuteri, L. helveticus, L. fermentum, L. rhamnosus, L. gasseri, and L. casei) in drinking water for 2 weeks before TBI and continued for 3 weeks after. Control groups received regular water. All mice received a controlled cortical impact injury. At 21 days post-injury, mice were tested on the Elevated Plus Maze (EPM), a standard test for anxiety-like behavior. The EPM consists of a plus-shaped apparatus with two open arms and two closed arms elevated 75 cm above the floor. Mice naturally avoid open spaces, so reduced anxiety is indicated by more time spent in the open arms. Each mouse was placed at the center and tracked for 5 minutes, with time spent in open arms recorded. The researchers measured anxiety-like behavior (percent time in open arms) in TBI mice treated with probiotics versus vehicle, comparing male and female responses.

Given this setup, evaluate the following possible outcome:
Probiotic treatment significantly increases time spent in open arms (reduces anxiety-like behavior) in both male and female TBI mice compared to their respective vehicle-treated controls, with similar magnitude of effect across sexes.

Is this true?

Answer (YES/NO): NO